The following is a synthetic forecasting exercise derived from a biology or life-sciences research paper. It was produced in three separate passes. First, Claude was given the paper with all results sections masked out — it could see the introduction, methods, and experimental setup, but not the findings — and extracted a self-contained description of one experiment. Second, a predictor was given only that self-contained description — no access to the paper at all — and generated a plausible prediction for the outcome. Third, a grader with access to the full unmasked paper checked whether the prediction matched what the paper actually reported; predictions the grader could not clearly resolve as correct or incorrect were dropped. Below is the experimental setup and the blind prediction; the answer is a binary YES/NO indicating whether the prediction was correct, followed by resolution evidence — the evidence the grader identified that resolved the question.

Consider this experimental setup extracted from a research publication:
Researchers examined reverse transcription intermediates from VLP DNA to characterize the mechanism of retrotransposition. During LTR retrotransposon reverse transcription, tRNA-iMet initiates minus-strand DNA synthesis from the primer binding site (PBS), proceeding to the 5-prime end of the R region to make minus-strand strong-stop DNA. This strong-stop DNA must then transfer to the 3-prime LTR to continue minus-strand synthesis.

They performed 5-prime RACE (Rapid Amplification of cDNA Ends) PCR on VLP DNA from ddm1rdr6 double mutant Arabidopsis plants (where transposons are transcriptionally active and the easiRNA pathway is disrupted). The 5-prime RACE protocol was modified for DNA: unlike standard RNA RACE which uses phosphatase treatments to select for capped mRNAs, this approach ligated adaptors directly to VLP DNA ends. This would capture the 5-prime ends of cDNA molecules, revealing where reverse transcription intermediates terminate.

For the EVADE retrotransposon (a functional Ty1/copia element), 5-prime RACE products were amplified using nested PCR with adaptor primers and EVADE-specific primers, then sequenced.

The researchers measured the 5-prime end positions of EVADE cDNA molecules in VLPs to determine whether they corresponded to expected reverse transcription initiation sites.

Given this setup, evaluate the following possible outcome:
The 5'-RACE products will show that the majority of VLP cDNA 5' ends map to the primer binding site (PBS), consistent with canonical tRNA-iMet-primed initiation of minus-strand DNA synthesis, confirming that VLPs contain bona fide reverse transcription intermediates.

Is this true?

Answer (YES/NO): NO